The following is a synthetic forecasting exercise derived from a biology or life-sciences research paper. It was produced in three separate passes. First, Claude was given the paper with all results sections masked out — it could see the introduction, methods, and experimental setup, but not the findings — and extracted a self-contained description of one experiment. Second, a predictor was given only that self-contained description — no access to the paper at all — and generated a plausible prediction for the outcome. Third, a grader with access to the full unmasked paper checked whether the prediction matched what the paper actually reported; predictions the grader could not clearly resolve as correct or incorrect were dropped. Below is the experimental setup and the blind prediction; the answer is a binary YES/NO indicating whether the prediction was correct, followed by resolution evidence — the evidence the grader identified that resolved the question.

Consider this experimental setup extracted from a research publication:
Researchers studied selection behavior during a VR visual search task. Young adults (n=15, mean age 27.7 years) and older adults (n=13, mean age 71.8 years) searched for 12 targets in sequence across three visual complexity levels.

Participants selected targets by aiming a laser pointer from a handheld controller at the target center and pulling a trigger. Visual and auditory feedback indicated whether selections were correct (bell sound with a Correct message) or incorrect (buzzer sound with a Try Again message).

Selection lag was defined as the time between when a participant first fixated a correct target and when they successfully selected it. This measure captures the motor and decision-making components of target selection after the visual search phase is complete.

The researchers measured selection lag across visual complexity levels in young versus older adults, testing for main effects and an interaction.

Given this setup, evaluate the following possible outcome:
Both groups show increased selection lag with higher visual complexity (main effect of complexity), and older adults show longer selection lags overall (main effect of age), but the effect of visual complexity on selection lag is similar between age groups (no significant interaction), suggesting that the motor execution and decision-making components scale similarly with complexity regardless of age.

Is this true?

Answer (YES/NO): NO